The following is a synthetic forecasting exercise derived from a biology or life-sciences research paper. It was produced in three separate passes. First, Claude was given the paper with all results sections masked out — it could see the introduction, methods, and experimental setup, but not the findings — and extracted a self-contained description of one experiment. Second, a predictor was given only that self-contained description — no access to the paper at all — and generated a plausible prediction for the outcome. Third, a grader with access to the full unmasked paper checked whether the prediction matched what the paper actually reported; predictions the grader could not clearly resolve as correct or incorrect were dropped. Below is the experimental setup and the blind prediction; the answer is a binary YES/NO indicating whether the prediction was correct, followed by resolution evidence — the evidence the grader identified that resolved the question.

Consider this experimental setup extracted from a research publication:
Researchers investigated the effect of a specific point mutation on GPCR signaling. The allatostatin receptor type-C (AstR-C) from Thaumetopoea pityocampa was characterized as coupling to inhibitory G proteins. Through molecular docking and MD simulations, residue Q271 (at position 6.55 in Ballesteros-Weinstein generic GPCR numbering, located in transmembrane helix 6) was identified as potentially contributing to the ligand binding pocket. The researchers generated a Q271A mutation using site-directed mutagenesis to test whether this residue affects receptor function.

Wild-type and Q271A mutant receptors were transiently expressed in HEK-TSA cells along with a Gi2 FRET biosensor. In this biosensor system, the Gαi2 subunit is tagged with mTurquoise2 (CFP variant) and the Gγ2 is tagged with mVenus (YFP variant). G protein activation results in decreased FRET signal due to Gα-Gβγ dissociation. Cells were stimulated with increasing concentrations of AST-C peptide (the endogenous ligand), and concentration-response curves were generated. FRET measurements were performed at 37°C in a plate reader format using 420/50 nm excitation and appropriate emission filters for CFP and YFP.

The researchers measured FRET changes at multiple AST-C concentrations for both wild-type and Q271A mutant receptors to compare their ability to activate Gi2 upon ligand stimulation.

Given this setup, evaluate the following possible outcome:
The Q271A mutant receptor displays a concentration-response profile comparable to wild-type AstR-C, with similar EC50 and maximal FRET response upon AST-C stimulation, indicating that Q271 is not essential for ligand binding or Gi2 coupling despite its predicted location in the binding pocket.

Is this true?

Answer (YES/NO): NO